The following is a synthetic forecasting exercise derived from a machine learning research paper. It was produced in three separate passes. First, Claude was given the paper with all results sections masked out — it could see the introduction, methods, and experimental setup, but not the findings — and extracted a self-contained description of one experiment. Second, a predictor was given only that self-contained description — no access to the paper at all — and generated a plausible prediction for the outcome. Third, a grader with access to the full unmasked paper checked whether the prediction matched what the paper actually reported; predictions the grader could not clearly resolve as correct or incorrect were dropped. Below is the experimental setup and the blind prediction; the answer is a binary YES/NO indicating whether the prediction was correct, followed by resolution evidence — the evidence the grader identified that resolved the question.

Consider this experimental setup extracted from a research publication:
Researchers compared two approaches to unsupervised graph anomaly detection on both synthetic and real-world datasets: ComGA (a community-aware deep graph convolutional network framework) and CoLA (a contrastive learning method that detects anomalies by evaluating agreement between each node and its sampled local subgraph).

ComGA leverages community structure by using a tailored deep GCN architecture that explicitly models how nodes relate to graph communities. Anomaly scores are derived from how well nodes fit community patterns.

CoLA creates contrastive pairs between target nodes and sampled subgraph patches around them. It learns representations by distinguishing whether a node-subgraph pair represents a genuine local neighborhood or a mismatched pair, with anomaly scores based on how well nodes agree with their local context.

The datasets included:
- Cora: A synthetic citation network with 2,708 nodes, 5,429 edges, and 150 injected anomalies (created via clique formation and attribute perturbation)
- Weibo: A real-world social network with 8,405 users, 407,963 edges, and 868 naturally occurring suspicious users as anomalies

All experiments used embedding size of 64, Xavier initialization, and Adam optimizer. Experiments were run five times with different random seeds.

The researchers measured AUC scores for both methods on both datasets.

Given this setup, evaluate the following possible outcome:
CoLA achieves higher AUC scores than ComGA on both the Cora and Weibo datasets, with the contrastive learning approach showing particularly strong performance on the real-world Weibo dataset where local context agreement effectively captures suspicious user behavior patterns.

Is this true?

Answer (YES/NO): NO